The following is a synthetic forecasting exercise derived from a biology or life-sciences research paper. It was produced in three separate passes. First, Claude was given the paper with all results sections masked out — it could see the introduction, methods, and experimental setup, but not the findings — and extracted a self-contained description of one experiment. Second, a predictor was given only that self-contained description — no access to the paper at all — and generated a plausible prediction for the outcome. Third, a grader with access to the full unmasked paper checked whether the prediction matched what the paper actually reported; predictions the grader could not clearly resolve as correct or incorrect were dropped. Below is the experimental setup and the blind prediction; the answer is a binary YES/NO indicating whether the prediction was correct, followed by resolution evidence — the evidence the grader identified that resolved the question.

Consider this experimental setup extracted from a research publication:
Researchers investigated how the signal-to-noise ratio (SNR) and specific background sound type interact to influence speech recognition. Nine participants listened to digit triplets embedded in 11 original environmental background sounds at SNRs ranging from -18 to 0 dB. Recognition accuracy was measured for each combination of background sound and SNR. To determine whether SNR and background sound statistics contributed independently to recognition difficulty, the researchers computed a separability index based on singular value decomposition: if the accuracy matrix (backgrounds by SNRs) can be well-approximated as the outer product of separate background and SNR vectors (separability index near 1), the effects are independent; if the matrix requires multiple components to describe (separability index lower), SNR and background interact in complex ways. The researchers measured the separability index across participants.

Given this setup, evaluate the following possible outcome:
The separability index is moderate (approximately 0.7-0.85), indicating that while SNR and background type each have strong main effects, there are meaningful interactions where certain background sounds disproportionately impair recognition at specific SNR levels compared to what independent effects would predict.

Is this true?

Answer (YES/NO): NO